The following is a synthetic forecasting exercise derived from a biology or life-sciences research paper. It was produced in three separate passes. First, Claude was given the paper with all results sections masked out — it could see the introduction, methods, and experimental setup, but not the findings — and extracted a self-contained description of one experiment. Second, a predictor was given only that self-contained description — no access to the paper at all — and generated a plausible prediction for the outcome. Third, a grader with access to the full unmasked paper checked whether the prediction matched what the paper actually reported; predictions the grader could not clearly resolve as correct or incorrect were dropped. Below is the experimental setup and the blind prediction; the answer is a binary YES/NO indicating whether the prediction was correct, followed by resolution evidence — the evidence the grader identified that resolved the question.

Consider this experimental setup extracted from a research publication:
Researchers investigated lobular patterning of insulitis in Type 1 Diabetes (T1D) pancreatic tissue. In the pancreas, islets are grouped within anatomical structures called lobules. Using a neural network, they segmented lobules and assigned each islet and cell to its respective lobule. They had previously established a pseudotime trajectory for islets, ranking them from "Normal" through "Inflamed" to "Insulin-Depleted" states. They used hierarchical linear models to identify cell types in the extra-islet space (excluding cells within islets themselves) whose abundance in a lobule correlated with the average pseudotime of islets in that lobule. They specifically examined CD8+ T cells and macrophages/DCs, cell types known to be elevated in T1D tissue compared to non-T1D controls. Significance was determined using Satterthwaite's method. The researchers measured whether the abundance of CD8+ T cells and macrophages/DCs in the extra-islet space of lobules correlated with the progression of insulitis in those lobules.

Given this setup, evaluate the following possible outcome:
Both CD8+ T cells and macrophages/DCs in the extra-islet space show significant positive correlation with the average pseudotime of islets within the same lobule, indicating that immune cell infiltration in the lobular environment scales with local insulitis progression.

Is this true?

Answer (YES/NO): NO